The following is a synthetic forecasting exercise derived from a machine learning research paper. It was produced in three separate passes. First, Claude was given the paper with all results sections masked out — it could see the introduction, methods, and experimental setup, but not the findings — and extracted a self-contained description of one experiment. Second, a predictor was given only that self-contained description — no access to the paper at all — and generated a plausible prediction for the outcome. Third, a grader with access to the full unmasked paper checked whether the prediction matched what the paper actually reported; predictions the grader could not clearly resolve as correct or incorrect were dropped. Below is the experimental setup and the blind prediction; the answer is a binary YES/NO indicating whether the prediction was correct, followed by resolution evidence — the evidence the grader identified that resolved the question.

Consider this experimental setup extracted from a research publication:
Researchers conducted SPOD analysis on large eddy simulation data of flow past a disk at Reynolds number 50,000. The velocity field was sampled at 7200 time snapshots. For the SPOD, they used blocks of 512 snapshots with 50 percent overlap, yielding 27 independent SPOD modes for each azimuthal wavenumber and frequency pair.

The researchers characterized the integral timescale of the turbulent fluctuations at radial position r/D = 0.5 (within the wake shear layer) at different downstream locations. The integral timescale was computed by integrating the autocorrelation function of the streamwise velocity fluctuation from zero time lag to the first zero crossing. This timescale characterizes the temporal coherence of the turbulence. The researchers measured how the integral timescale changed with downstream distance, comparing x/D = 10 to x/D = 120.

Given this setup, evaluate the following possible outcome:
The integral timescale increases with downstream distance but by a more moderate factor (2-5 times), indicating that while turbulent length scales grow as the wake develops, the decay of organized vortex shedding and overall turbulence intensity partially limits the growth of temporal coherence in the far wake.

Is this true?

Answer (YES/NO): YES